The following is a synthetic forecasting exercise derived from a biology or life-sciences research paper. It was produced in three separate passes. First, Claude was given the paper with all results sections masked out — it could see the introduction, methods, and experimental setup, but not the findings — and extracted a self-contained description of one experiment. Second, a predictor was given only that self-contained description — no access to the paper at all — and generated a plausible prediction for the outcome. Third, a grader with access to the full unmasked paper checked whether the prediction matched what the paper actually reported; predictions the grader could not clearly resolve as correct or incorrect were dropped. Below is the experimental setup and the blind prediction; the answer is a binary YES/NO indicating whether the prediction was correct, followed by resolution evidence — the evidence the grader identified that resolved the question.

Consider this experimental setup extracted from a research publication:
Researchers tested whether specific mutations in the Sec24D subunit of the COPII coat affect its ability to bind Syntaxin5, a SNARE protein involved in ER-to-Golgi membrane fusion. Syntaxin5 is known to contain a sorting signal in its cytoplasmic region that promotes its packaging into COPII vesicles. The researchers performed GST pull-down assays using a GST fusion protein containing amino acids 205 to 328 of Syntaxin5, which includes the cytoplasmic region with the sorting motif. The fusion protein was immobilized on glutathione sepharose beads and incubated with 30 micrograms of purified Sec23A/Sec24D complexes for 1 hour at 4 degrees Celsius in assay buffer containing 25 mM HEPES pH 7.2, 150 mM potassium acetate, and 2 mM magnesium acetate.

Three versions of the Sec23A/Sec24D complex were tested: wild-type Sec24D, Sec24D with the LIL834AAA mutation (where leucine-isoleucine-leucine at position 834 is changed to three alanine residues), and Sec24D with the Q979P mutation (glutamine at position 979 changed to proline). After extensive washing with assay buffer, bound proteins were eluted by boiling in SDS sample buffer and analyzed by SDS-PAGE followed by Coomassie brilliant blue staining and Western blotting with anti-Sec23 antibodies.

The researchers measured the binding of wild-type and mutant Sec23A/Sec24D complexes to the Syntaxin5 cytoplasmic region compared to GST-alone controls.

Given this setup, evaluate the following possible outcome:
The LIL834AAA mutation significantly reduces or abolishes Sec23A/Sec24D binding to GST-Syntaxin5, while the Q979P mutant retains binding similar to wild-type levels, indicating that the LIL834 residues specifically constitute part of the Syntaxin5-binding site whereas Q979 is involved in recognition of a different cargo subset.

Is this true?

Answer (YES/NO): YES